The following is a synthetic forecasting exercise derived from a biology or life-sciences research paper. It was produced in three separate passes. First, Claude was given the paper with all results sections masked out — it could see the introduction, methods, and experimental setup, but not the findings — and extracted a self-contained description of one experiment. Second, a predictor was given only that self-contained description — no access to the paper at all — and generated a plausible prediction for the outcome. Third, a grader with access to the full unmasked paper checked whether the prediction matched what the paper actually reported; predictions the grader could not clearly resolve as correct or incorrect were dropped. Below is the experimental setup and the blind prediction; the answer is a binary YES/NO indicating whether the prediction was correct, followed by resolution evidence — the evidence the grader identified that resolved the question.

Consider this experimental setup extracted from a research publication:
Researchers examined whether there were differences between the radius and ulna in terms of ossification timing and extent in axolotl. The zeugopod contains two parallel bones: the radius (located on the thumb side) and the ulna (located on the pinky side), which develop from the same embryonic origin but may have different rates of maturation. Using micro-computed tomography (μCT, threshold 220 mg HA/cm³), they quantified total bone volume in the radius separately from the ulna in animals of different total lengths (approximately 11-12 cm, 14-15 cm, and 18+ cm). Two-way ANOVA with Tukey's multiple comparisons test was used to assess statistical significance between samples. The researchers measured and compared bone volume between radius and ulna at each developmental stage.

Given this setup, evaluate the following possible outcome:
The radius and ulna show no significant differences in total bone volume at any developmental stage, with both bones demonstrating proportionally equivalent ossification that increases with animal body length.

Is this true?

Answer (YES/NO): NO